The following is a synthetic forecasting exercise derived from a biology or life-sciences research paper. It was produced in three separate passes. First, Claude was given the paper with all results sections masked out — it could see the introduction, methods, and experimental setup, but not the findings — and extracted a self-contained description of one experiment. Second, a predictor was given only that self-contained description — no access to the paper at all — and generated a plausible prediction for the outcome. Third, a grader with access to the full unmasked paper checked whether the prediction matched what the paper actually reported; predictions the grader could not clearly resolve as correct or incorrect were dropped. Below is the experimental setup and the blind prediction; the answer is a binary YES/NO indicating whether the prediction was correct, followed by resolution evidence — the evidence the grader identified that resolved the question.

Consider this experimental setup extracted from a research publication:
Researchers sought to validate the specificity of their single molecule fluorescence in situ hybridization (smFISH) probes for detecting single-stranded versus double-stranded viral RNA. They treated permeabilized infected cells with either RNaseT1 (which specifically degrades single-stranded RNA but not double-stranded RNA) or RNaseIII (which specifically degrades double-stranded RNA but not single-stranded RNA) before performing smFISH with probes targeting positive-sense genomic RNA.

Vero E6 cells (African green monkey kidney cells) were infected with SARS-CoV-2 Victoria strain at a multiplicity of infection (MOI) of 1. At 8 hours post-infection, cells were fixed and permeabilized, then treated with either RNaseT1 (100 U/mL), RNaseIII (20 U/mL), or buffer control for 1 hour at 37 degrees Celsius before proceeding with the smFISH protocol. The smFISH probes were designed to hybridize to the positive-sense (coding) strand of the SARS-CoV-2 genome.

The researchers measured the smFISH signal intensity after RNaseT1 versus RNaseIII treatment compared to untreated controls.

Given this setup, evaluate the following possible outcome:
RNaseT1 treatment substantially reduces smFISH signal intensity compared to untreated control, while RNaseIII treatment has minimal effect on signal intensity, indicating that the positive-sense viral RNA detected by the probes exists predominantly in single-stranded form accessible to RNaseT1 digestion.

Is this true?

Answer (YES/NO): NO